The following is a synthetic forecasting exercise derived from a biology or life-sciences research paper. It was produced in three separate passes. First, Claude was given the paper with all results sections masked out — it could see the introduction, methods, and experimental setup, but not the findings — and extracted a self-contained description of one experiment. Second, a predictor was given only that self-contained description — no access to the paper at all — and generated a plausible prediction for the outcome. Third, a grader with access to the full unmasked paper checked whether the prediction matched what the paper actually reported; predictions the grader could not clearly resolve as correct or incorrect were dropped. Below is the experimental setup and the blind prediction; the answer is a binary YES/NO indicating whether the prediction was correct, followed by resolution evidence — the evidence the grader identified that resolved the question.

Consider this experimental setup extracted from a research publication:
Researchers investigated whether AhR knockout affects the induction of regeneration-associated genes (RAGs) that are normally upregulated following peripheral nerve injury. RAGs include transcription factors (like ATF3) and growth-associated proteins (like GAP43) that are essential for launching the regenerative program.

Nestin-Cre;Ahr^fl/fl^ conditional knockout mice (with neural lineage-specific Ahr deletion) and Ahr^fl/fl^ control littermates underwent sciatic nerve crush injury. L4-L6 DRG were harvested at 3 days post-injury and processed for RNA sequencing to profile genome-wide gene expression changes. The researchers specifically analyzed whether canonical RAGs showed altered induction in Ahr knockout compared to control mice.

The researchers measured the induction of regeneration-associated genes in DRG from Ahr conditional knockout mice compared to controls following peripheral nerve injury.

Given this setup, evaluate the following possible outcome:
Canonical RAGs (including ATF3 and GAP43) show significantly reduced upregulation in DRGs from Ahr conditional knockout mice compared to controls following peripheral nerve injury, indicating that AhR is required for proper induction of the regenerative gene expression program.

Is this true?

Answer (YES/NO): NO